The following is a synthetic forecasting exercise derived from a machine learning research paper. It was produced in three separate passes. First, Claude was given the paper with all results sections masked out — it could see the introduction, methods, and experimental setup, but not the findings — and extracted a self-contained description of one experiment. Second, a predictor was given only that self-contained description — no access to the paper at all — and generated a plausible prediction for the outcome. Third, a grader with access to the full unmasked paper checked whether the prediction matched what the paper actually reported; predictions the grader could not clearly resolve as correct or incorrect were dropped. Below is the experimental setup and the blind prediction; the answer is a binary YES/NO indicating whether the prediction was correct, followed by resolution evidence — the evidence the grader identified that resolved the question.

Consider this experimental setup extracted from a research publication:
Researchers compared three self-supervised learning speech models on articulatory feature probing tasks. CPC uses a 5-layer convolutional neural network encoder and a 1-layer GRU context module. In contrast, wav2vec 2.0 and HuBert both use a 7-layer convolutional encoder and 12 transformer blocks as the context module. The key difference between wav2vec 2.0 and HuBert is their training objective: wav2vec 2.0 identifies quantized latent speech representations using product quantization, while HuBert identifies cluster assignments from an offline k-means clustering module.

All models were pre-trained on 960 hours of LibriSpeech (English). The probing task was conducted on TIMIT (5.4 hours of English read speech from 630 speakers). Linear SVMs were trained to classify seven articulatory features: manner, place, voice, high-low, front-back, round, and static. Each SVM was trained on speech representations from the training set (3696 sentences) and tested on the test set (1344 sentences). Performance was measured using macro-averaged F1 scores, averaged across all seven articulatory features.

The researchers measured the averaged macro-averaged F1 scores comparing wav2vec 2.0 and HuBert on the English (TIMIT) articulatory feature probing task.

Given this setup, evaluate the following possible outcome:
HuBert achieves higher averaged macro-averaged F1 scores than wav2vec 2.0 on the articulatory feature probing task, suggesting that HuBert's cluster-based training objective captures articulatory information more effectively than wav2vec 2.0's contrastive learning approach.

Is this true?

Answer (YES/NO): YES